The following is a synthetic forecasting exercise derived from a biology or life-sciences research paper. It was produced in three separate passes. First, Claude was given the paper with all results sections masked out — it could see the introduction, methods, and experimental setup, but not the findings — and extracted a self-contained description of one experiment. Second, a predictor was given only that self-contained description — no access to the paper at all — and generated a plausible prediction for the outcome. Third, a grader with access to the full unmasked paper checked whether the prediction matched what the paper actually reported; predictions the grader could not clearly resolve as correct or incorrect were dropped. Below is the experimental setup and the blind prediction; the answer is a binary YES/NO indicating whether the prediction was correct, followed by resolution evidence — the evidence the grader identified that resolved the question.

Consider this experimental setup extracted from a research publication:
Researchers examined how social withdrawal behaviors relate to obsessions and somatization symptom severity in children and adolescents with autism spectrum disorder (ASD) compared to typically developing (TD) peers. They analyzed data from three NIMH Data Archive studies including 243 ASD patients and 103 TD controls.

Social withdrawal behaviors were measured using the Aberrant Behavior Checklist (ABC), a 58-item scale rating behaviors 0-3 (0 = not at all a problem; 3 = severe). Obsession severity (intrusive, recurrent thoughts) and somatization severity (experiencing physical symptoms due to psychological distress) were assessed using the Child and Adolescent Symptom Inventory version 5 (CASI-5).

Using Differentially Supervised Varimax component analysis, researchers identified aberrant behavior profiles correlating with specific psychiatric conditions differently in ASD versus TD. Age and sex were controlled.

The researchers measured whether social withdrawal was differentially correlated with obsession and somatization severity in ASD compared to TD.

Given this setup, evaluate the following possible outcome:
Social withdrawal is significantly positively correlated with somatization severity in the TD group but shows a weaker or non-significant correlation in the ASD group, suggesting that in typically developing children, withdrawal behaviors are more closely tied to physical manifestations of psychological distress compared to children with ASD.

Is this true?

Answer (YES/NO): NO